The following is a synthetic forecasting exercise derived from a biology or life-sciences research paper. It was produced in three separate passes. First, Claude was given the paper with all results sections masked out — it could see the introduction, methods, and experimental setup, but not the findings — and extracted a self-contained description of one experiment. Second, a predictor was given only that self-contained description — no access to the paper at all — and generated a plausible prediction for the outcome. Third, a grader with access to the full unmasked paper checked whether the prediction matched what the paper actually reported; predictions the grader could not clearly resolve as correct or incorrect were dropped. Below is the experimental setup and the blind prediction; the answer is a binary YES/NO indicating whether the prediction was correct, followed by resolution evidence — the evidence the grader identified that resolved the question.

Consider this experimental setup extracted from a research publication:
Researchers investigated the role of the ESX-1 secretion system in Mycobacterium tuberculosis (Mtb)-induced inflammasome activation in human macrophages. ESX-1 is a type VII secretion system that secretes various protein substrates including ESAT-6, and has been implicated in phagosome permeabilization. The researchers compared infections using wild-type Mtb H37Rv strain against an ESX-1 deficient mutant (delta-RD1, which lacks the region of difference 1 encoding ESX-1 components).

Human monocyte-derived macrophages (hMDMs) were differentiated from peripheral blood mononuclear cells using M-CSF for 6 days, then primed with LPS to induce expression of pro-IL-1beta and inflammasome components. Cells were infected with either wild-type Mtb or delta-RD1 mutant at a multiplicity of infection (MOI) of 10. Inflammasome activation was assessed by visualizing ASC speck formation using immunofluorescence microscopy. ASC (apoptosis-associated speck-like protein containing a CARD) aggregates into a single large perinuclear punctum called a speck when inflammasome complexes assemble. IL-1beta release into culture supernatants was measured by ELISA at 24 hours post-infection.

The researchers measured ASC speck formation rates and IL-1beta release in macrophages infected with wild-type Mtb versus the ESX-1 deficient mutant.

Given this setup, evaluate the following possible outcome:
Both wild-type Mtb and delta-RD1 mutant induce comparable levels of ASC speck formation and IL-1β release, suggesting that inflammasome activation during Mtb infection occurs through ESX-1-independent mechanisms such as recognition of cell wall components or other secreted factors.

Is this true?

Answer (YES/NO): NO